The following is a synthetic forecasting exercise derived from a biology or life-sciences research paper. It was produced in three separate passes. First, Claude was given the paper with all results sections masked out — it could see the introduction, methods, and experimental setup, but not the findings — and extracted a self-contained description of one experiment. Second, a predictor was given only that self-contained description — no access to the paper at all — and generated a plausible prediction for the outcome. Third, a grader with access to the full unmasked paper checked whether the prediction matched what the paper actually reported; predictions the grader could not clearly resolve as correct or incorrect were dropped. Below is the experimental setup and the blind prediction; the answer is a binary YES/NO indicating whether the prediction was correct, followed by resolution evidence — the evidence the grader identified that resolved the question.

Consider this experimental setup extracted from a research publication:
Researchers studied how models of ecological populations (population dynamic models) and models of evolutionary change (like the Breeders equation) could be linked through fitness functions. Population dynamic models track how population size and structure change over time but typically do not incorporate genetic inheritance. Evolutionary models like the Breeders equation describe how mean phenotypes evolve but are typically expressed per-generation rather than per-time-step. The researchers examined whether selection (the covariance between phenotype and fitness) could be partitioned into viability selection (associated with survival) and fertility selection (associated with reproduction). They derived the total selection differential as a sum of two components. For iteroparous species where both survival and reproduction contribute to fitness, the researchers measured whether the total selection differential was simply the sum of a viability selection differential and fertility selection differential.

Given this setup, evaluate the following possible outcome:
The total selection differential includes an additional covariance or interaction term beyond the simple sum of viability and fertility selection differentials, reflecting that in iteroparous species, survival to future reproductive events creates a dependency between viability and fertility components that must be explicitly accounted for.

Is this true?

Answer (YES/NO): NO